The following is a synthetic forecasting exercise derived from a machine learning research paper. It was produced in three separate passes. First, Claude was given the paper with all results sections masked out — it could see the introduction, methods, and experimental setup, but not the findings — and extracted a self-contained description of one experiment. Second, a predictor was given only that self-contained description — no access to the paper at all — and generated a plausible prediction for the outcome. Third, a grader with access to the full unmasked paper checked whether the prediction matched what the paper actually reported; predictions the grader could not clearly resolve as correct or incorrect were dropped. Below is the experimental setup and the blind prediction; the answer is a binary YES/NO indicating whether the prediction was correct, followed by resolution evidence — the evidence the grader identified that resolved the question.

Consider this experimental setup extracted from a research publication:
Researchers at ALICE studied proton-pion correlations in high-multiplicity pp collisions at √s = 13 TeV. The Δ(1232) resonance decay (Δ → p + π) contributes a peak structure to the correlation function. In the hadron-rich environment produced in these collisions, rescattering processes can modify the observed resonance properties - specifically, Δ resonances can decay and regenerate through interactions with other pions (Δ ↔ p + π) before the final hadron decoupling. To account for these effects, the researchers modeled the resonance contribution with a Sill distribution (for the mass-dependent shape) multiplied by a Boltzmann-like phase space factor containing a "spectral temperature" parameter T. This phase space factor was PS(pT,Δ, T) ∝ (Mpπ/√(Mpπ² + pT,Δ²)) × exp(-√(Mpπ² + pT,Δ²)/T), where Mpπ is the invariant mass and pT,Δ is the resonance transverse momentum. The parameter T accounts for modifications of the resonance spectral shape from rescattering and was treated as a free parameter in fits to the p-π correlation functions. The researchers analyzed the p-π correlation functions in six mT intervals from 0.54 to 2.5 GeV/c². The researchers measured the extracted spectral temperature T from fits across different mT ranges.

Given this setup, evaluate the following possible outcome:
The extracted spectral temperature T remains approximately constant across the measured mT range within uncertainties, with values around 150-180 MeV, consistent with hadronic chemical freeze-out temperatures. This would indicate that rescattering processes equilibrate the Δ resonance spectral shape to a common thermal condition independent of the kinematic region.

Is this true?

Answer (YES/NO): NO